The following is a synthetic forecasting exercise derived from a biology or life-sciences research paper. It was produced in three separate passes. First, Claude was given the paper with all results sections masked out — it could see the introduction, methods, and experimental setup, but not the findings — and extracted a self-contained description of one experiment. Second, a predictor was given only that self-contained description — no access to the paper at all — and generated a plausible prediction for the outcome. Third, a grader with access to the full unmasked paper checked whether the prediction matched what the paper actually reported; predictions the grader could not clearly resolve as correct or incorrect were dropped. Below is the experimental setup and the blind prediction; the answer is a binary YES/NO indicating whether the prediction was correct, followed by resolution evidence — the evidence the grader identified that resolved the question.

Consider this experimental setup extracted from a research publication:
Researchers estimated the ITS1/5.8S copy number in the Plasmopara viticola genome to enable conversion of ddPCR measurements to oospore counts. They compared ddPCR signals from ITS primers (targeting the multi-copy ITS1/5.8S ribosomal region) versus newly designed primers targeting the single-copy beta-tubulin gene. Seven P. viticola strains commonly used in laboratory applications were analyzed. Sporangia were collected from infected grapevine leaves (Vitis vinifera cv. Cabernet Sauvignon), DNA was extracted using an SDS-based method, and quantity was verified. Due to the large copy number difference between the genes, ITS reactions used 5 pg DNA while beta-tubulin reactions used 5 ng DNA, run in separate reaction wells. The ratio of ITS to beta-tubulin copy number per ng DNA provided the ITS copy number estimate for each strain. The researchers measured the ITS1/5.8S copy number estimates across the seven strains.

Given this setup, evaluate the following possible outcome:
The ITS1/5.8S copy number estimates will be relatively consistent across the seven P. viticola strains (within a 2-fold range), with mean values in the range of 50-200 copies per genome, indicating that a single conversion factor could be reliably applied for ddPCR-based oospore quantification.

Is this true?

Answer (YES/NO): NO